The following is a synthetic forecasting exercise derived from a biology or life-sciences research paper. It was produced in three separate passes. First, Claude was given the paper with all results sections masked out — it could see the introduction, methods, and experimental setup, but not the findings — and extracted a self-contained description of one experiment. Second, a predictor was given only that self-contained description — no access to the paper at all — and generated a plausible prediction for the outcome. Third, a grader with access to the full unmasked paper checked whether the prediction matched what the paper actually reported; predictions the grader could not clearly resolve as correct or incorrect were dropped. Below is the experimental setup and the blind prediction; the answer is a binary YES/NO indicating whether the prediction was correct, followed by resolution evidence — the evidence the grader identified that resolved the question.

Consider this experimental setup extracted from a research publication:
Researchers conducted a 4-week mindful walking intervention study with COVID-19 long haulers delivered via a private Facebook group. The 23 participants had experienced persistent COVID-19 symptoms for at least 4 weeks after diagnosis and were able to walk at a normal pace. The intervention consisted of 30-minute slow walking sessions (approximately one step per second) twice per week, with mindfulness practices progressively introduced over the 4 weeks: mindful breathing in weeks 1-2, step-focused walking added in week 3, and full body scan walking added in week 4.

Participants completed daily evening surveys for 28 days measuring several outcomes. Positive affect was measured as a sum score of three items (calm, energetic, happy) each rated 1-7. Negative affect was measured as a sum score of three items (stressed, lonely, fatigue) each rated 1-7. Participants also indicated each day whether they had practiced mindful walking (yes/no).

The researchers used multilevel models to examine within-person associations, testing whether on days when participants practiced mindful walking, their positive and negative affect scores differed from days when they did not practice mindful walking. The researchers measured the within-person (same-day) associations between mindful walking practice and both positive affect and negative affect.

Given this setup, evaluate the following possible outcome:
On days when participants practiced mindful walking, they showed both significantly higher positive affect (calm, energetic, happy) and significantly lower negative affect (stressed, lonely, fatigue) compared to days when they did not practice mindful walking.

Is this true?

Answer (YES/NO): YES